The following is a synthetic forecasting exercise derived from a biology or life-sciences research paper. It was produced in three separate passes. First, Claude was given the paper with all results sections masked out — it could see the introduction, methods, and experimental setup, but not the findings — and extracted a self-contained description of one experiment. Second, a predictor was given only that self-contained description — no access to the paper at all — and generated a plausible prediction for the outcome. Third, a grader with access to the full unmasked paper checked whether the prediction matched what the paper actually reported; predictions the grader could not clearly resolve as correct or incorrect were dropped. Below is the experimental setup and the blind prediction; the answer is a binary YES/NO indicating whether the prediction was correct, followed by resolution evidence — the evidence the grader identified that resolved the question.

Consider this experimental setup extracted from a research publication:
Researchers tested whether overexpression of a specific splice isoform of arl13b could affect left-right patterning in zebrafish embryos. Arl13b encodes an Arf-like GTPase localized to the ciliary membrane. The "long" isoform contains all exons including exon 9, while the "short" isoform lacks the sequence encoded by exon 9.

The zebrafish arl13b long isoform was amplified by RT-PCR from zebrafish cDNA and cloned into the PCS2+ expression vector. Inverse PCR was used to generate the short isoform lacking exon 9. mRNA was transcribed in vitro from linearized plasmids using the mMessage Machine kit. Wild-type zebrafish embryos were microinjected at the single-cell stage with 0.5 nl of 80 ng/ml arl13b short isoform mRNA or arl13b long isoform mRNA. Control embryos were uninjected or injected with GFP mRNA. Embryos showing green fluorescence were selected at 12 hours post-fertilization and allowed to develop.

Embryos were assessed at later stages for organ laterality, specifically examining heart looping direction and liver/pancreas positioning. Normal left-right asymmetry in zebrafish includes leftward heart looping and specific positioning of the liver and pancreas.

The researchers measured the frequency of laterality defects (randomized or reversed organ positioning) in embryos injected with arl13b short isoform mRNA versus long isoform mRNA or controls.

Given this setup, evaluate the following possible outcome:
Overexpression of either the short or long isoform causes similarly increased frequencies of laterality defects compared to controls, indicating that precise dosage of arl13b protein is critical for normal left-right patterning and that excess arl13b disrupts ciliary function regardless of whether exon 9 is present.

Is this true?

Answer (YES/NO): NO